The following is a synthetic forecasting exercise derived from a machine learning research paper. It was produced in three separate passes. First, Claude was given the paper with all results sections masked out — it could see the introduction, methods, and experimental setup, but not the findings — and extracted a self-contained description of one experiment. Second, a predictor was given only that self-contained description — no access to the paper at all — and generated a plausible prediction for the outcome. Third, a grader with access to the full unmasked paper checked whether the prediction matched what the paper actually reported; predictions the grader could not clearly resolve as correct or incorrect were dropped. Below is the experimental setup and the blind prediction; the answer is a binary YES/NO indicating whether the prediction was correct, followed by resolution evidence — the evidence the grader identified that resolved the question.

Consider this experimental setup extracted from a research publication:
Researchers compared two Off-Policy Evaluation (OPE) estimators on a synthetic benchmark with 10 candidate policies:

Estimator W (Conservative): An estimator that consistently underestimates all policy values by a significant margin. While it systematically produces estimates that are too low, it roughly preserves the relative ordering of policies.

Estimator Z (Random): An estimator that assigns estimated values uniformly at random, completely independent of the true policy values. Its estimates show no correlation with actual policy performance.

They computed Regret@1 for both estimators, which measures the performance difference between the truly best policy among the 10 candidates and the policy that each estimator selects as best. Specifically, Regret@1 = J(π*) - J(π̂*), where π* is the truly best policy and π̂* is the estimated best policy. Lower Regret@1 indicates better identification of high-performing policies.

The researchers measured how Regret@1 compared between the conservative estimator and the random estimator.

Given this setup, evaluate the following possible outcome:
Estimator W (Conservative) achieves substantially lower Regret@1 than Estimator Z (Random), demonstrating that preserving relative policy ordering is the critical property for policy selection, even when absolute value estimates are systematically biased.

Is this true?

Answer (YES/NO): NO